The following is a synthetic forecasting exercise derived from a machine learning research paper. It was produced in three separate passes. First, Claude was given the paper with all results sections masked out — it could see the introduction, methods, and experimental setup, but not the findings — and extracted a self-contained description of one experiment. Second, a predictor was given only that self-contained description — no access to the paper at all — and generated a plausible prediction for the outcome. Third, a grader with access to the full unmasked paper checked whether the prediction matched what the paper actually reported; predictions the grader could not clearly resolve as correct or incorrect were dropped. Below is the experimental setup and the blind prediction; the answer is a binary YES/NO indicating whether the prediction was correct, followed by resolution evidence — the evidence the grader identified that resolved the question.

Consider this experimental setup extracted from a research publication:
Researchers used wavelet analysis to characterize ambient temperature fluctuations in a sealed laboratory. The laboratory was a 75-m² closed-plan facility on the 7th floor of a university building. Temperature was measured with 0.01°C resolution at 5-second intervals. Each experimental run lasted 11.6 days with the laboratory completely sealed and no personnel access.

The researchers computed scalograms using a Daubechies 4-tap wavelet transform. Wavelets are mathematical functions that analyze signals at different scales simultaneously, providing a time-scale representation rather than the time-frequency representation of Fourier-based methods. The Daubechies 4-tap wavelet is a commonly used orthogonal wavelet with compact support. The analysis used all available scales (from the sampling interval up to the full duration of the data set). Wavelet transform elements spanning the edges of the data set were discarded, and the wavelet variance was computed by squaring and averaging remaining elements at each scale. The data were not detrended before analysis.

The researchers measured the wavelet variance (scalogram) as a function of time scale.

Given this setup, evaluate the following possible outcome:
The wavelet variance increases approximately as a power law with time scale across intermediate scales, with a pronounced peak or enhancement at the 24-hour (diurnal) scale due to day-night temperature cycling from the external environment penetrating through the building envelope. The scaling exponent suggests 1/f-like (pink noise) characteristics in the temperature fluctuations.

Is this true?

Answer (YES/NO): NO